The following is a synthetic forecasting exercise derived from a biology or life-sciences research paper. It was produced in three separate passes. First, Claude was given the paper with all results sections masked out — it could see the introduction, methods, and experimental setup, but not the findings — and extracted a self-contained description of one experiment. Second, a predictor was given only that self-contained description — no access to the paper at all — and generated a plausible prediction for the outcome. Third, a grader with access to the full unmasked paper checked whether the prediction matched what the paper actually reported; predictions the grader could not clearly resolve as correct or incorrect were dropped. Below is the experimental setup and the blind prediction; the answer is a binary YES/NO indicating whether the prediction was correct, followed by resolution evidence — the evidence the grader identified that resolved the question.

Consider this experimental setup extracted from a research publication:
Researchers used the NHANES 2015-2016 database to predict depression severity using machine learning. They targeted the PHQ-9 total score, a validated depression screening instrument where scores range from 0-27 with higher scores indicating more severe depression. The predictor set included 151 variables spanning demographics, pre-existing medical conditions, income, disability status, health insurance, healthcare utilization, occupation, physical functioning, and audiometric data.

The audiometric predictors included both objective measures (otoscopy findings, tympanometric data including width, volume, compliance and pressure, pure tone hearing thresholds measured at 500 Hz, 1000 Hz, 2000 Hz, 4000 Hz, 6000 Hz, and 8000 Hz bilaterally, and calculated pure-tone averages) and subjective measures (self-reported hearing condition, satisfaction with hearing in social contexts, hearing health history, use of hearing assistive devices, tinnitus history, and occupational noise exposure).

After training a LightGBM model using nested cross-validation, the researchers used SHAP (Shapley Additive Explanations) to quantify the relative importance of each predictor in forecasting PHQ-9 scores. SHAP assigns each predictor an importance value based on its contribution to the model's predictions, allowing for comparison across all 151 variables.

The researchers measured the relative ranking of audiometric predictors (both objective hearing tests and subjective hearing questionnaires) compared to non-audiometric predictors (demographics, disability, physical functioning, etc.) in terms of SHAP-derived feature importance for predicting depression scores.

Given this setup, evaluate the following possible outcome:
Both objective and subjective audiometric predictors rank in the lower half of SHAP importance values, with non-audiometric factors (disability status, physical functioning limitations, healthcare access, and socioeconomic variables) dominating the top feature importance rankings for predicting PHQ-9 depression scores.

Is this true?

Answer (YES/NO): NO